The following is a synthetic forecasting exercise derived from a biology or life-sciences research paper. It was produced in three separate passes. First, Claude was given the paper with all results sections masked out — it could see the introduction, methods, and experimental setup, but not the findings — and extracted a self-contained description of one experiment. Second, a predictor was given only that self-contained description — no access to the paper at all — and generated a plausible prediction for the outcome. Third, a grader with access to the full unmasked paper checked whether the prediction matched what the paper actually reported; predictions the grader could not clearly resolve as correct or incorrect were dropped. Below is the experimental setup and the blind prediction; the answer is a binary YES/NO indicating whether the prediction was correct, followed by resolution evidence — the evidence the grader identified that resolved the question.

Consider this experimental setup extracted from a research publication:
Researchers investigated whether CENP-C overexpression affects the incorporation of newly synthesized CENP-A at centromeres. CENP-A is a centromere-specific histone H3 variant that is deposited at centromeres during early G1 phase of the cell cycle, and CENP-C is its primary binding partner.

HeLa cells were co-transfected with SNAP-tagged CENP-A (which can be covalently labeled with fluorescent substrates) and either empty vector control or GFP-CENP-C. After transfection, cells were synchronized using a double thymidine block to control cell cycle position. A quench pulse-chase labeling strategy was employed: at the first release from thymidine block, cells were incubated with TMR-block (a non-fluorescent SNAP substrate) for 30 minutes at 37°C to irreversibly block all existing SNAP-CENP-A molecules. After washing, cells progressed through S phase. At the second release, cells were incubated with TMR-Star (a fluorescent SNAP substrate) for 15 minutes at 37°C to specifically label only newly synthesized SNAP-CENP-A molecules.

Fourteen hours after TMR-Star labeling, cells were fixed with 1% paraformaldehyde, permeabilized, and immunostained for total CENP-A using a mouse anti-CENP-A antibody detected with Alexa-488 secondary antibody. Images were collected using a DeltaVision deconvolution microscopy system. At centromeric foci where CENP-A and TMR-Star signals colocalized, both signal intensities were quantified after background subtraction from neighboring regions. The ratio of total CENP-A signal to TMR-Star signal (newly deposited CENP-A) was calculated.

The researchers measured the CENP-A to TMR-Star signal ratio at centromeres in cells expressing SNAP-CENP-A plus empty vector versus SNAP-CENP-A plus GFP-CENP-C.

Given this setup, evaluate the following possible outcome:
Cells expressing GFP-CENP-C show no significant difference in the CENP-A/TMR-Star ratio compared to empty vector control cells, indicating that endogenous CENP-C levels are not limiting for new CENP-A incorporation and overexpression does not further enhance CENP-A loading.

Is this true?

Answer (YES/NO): NO